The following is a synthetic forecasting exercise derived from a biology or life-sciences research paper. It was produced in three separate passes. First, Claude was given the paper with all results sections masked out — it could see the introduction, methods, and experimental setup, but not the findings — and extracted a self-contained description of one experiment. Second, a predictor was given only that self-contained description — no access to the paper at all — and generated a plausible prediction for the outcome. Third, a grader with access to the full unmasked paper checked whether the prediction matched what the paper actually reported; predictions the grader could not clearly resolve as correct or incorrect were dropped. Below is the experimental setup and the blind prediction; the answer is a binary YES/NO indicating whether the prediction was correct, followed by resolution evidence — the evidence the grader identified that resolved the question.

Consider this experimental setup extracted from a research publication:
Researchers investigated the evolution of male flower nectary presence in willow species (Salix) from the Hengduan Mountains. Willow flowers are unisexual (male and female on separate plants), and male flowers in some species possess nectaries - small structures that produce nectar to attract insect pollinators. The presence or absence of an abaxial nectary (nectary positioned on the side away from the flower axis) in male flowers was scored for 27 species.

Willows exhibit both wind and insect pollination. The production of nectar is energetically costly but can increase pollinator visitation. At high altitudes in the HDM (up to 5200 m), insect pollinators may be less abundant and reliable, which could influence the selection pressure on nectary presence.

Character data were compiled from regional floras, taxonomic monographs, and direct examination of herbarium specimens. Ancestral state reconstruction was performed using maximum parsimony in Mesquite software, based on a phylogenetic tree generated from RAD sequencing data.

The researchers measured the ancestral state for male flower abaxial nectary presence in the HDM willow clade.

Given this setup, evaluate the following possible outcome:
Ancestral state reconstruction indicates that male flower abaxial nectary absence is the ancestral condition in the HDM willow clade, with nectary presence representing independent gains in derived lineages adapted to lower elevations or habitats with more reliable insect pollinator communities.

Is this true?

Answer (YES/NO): NO